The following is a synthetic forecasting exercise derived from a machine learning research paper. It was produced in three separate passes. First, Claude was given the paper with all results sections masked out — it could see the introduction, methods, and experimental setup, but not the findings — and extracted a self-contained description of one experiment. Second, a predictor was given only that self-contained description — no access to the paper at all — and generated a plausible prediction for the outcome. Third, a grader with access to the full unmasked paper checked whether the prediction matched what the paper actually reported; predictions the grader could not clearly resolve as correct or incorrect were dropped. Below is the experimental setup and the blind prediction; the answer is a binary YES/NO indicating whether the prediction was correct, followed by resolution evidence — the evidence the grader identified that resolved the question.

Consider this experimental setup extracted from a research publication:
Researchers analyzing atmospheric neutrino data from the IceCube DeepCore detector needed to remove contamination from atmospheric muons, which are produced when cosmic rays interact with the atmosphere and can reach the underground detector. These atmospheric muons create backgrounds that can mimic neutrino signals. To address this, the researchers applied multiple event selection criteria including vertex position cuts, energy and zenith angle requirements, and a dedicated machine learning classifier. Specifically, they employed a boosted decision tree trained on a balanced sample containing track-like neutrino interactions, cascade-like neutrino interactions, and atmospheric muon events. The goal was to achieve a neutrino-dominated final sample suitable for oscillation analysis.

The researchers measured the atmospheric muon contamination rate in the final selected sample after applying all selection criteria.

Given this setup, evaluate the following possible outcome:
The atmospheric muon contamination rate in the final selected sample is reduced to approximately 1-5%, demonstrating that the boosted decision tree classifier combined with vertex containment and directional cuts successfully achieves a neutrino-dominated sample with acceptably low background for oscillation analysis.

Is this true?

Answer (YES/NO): NO